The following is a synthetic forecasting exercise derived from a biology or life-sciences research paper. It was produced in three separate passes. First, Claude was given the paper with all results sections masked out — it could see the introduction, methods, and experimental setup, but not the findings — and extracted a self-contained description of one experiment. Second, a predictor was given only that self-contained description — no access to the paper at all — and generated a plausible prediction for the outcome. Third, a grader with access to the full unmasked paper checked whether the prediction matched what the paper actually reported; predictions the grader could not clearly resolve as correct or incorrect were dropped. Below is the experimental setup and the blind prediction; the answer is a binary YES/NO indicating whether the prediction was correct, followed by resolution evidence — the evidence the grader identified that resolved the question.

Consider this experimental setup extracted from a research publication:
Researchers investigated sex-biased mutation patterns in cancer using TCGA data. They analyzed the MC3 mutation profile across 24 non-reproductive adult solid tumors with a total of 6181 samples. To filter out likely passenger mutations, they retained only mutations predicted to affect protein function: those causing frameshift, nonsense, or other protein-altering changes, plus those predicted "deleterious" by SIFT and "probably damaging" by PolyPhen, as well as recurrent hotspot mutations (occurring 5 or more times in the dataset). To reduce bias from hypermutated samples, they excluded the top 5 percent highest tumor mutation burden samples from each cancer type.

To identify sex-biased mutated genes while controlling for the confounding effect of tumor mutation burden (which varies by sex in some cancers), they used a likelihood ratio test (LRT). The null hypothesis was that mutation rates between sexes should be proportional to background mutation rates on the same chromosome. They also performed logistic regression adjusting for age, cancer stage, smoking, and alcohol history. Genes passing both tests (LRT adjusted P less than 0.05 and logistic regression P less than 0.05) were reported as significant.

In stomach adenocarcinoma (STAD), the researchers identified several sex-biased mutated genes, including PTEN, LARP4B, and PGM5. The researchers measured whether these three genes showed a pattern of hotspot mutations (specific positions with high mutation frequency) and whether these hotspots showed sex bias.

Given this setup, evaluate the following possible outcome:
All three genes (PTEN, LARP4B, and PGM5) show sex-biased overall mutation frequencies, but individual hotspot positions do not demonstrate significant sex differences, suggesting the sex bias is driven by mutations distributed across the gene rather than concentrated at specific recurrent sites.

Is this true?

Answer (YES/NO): NO